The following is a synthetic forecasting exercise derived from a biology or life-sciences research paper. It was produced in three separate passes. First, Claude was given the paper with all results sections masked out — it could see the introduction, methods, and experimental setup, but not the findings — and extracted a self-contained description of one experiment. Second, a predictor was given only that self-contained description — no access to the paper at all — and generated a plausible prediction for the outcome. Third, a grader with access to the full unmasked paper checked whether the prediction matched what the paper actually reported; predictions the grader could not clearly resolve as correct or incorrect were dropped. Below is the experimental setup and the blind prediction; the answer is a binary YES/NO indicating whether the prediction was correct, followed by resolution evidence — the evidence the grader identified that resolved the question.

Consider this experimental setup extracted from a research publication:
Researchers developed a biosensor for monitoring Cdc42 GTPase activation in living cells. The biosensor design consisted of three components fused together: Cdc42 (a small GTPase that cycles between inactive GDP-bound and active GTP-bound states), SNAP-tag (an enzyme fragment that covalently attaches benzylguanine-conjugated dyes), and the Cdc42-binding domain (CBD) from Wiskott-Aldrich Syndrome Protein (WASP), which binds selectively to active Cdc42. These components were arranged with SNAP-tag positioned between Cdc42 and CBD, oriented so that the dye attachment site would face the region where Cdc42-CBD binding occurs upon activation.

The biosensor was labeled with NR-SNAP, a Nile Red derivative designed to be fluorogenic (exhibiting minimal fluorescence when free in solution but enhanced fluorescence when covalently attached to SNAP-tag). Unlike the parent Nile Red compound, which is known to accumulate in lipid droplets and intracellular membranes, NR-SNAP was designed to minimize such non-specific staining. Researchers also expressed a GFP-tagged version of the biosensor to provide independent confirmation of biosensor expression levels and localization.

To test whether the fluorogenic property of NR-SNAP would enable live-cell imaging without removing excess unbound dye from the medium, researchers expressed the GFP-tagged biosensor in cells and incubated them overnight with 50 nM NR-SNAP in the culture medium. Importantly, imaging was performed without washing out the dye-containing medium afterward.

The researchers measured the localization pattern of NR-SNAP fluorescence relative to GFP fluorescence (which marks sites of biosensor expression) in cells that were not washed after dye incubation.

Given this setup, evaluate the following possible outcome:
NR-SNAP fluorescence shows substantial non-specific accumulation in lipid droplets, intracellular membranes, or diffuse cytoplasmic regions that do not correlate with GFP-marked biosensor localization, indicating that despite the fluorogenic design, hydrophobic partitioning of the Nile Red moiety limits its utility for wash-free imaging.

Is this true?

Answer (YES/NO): NO